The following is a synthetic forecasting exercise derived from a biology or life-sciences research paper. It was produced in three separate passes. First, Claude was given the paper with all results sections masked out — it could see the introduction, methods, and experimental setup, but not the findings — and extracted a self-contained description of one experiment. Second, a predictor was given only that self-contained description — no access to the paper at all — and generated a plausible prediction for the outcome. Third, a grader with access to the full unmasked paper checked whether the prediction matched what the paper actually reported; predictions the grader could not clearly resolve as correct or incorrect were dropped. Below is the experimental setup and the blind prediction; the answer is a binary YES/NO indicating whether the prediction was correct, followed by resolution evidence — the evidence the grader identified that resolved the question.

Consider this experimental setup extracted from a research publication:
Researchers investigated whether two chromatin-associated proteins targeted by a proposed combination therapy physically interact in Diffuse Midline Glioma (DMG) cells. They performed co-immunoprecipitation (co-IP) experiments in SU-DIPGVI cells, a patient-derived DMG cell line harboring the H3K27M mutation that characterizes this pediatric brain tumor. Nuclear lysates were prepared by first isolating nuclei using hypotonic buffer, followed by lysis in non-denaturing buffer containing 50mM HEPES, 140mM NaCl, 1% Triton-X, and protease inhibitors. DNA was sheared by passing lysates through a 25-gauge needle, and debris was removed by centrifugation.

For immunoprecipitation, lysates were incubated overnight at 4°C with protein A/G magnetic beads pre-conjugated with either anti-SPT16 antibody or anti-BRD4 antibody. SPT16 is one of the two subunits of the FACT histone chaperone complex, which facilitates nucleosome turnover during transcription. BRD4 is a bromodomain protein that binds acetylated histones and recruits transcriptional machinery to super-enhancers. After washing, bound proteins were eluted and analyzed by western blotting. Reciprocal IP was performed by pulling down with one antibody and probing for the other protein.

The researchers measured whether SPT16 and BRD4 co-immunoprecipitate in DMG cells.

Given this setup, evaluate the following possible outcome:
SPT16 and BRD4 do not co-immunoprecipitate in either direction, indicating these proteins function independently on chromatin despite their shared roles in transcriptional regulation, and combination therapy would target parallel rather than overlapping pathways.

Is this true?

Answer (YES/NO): NO